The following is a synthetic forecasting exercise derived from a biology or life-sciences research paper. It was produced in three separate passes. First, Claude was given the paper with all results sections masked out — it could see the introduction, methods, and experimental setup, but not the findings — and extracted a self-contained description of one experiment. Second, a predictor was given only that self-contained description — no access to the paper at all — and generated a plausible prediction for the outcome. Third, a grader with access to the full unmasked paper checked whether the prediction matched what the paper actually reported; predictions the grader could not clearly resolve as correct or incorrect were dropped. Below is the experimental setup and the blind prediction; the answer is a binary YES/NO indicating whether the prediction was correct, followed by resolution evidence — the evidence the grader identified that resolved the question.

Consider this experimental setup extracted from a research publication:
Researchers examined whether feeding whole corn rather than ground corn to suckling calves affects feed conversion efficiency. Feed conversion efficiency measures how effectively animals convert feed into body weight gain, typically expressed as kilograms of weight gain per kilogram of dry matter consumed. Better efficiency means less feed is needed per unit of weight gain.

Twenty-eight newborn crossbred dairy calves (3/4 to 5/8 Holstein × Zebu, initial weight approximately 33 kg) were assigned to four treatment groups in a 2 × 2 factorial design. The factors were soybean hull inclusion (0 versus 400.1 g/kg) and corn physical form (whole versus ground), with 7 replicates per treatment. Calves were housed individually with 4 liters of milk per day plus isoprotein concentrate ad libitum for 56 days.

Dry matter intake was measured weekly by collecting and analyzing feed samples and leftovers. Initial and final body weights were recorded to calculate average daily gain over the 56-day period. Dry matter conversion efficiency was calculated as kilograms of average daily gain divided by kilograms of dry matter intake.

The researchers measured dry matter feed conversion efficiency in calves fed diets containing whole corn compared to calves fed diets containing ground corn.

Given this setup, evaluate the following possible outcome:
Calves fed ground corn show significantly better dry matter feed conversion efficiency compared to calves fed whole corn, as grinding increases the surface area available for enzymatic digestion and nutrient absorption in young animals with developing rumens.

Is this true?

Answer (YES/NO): NO